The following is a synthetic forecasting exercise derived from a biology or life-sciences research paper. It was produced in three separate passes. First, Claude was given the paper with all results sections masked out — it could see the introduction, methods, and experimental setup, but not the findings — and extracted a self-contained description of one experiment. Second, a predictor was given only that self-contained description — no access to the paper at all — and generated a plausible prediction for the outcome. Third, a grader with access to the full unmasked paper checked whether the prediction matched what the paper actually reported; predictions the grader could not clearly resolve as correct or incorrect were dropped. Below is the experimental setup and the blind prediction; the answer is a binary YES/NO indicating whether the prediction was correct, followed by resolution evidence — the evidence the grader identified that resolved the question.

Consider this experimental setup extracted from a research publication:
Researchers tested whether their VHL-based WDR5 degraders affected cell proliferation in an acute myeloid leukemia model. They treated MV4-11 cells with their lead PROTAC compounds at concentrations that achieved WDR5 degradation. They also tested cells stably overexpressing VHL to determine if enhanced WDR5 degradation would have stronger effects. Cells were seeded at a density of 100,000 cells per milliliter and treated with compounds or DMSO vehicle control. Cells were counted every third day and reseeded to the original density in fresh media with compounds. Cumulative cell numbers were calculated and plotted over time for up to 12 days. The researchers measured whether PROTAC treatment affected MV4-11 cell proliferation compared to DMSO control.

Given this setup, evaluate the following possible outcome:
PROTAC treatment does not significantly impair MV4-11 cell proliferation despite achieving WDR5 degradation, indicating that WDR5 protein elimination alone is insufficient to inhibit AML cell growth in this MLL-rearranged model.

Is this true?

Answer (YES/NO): NO